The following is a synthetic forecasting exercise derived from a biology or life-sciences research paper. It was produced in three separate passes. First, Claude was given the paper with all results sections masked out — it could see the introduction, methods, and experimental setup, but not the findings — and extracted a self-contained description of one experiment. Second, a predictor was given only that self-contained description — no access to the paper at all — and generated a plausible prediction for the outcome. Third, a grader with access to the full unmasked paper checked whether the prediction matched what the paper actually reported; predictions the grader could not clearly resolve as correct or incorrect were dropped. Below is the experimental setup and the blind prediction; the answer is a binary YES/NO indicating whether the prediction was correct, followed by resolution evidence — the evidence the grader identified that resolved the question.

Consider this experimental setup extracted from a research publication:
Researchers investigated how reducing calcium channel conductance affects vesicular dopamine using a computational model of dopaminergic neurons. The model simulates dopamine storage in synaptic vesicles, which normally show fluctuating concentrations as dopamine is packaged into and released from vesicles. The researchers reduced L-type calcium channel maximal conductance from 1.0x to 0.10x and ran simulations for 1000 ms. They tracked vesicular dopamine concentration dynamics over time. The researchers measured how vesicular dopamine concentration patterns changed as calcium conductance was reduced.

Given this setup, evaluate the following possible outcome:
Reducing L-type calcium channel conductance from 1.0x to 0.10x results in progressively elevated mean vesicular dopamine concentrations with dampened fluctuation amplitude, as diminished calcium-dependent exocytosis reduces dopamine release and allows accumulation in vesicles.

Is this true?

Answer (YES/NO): YES